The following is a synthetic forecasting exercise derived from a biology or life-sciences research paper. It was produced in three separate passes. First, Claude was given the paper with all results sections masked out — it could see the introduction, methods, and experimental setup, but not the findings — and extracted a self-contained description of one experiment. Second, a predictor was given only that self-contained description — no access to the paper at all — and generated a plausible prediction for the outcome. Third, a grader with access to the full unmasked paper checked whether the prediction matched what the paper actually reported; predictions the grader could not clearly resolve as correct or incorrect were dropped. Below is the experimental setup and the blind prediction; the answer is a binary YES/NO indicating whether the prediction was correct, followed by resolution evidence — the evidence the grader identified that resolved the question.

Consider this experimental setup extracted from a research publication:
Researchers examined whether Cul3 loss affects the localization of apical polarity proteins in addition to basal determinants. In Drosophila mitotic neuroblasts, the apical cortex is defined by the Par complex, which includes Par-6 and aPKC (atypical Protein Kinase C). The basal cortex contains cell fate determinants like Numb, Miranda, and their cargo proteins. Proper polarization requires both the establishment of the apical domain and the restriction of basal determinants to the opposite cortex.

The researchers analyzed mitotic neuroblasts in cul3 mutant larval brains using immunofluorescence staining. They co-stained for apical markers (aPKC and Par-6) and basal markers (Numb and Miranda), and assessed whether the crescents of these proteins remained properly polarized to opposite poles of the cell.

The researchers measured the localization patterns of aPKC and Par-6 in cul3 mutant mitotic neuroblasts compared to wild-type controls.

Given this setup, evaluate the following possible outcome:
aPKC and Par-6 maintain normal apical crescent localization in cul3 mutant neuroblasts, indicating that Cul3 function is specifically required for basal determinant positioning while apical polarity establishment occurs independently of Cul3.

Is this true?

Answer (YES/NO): NO